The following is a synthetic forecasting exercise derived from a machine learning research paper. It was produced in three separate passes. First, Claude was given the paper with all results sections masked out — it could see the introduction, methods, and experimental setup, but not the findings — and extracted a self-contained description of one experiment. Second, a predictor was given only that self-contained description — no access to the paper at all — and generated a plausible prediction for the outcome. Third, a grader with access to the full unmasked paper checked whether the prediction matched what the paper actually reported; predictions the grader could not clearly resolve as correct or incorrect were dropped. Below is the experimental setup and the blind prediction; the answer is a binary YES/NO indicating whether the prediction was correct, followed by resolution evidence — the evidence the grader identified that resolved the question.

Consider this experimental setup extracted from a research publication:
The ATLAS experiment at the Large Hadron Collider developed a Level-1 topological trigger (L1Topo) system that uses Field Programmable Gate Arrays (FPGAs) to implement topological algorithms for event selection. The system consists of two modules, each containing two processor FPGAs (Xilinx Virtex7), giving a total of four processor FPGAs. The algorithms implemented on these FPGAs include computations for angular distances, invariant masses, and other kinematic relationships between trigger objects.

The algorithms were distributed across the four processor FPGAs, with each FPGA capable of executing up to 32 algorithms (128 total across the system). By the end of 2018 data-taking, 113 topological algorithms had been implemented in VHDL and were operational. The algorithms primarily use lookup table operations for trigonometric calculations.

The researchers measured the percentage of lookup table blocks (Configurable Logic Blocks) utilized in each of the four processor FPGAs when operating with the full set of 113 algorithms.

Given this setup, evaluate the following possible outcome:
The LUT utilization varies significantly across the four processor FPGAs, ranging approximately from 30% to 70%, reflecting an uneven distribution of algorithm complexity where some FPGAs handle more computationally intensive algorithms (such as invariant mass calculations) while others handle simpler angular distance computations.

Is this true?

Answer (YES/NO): NO